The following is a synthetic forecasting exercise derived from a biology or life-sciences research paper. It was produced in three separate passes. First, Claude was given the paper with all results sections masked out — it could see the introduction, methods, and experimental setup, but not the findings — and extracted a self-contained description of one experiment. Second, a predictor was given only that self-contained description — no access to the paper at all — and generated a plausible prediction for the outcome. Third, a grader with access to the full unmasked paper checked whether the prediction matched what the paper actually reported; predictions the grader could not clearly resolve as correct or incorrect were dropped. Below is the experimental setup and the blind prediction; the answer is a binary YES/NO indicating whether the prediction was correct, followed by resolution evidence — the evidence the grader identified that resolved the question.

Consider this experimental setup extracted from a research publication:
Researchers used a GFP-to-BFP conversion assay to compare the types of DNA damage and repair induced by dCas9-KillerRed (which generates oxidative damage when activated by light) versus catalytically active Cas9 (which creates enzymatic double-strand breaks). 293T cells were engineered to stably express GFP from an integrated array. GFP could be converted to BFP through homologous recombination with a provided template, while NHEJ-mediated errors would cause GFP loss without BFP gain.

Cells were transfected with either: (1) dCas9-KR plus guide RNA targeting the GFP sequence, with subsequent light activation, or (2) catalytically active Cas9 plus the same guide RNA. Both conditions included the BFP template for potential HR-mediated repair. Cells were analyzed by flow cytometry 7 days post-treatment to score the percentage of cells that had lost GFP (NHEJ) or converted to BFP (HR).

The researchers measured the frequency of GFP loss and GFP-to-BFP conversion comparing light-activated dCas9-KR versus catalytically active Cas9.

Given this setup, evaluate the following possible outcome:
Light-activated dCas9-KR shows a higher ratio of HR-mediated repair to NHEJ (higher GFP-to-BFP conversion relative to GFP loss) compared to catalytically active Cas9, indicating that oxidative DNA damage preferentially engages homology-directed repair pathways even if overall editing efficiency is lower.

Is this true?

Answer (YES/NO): NO